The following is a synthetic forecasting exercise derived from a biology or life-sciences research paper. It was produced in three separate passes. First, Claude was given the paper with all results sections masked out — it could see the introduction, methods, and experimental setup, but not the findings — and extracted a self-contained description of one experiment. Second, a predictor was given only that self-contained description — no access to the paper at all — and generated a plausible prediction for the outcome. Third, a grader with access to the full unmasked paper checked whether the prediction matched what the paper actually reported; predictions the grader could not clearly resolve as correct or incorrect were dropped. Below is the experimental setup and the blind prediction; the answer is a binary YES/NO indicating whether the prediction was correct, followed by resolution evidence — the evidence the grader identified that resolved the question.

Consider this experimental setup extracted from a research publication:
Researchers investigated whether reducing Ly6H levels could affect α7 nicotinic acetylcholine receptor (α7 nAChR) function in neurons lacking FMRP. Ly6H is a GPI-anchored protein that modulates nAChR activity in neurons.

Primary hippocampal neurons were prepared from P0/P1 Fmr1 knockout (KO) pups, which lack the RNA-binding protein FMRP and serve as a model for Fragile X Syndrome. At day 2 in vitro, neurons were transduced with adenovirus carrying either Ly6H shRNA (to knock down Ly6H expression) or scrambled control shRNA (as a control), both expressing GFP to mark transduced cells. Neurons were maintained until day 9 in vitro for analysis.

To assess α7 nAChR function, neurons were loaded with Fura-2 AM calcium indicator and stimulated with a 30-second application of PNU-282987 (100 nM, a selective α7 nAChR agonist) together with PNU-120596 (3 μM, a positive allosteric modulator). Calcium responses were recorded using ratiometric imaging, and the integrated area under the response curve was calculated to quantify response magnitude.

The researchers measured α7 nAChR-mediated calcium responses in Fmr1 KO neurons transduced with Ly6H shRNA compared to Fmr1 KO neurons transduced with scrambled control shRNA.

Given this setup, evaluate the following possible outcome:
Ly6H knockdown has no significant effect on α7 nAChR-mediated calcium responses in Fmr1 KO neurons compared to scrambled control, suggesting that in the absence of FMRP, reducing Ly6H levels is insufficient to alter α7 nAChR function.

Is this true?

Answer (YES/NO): NO